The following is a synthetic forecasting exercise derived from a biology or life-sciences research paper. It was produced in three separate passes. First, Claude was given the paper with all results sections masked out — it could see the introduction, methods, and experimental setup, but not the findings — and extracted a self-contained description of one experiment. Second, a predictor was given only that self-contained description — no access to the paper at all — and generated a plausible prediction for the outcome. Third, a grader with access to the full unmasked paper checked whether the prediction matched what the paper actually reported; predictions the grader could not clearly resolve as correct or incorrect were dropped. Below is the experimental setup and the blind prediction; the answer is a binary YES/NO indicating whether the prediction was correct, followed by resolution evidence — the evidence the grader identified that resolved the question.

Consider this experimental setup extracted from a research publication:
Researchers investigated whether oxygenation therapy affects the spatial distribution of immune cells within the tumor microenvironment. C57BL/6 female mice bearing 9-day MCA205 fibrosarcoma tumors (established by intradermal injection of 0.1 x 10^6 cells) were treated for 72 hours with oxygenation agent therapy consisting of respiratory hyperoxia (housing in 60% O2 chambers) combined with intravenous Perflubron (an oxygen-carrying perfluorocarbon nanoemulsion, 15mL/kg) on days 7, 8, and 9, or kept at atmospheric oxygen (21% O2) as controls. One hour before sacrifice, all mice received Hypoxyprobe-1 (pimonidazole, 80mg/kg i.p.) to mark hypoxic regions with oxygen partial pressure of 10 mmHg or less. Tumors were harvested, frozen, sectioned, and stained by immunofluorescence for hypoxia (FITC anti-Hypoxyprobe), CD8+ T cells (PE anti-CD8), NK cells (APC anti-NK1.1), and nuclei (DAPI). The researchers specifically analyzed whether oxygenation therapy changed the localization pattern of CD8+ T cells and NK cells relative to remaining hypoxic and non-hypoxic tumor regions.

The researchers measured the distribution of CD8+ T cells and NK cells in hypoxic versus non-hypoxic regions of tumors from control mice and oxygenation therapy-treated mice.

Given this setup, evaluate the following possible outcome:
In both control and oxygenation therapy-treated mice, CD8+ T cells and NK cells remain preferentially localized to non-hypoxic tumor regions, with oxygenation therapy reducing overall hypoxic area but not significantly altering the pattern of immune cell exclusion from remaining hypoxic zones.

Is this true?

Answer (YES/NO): YES